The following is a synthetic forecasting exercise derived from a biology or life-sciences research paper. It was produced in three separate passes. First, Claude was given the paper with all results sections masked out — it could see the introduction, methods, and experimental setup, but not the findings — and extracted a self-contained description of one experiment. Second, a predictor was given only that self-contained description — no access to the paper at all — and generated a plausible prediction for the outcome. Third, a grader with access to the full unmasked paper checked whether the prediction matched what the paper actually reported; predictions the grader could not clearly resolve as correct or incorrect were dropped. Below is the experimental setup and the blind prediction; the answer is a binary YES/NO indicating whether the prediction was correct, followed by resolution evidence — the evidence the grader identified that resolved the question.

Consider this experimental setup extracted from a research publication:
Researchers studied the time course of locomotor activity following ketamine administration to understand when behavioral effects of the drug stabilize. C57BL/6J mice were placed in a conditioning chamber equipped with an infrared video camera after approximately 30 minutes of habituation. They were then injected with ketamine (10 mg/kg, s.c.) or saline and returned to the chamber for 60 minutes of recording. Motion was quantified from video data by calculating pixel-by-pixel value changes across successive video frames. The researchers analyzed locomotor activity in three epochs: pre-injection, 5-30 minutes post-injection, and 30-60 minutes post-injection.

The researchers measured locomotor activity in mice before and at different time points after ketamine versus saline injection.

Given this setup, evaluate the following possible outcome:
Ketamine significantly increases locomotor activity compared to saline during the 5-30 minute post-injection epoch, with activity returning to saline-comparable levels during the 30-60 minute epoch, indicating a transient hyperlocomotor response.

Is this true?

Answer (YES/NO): YES